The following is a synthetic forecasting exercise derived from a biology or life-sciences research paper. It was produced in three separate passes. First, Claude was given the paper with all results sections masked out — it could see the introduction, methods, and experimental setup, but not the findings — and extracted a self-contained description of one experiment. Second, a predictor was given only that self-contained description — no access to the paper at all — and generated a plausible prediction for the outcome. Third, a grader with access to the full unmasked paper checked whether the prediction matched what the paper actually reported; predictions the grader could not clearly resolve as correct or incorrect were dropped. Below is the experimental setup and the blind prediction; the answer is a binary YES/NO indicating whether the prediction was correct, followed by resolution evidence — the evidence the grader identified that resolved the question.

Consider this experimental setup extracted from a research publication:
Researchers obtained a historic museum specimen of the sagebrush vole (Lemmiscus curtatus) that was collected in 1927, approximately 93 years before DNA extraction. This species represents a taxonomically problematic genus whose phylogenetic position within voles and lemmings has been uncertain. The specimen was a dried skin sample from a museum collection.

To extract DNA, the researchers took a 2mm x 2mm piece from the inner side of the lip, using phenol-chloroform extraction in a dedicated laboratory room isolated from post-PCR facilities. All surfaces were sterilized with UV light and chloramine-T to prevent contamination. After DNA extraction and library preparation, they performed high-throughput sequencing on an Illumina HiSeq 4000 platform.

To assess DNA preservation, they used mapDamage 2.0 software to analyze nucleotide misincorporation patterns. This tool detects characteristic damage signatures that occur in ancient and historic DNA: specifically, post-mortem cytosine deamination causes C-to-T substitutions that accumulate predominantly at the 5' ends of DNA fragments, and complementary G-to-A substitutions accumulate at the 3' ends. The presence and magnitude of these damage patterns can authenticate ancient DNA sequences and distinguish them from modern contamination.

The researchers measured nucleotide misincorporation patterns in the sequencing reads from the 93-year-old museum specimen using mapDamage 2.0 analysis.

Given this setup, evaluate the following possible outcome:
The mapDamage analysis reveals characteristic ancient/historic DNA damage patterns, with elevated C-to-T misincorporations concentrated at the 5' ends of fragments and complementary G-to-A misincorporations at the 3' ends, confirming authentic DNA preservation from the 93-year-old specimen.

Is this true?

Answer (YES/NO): NO